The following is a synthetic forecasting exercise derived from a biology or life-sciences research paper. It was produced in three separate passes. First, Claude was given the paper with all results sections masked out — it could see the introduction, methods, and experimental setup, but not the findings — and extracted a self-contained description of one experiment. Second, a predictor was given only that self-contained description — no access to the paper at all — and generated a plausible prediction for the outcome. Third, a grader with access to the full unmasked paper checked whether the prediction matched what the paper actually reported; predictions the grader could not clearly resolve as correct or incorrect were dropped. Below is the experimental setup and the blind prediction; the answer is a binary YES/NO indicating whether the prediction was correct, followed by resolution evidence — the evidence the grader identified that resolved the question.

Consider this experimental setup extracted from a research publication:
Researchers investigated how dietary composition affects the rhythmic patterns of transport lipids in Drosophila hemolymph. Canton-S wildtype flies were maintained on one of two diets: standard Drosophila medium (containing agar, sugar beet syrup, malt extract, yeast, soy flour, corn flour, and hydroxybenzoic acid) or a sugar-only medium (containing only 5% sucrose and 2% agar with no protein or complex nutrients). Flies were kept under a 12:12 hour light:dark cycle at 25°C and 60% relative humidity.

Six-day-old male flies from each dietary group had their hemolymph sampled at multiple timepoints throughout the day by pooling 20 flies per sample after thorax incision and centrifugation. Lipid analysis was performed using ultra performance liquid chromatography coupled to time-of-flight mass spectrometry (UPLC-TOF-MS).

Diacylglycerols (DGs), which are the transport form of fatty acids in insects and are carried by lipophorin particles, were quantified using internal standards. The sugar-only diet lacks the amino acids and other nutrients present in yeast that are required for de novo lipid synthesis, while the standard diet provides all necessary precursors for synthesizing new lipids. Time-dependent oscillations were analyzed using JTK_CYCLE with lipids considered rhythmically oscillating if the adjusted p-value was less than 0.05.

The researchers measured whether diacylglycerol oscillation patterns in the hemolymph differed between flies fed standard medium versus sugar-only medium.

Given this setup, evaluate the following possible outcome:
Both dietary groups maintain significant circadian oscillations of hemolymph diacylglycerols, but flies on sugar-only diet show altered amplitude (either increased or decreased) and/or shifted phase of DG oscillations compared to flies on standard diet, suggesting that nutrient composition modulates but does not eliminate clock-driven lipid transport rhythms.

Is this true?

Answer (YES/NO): NO